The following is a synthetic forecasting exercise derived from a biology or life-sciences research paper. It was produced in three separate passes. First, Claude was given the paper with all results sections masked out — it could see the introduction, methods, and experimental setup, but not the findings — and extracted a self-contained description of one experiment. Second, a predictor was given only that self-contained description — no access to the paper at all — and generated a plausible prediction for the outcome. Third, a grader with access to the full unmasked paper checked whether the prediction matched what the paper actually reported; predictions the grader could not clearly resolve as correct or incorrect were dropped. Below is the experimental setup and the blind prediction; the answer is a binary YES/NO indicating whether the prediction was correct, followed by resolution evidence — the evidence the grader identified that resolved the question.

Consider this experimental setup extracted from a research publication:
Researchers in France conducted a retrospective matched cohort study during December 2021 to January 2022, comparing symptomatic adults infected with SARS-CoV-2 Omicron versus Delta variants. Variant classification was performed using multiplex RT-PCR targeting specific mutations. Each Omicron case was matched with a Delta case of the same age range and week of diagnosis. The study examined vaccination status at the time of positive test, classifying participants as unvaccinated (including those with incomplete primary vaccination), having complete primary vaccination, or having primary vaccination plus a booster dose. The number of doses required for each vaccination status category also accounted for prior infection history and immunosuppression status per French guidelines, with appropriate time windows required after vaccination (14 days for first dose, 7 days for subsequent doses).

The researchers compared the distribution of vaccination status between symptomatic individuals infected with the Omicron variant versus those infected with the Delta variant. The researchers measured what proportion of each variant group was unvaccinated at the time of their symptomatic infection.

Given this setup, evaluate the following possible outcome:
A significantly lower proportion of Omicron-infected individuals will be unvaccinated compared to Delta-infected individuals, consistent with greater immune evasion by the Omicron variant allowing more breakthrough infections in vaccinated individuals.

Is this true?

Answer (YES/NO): YES